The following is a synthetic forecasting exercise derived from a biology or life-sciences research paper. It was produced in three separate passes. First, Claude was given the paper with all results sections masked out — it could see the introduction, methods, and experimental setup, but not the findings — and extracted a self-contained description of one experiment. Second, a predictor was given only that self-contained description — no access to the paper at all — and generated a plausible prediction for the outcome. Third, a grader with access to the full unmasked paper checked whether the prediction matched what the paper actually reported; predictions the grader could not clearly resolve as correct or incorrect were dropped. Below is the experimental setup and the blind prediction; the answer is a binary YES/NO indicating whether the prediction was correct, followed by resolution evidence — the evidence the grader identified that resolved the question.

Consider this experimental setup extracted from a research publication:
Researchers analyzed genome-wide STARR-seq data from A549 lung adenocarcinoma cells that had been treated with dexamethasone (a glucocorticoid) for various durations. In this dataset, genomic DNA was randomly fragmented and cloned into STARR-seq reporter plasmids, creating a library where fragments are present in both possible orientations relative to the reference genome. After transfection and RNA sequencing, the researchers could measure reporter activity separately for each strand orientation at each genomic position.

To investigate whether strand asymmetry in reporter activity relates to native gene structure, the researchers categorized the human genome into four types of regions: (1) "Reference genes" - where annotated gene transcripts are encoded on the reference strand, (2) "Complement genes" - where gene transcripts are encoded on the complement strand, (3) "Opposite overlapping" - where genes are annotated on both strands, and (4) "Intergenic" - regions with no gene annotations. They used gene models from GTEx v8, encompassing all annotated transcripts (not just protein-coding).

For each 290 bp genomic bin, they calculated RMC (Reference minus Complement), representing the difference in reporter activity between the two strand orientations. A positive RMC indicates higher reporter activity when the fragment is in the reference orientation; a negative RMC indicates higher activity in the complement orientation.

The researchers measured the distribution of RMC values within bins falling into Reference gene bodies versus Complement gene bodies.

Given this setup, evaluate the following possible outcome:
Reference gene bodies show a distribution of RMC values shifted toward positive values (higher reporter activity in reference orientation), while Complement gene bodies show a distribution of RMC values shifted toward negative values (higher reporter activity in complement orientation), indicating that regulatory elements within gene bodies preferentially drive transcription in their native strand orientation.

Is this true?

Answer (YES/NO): YES